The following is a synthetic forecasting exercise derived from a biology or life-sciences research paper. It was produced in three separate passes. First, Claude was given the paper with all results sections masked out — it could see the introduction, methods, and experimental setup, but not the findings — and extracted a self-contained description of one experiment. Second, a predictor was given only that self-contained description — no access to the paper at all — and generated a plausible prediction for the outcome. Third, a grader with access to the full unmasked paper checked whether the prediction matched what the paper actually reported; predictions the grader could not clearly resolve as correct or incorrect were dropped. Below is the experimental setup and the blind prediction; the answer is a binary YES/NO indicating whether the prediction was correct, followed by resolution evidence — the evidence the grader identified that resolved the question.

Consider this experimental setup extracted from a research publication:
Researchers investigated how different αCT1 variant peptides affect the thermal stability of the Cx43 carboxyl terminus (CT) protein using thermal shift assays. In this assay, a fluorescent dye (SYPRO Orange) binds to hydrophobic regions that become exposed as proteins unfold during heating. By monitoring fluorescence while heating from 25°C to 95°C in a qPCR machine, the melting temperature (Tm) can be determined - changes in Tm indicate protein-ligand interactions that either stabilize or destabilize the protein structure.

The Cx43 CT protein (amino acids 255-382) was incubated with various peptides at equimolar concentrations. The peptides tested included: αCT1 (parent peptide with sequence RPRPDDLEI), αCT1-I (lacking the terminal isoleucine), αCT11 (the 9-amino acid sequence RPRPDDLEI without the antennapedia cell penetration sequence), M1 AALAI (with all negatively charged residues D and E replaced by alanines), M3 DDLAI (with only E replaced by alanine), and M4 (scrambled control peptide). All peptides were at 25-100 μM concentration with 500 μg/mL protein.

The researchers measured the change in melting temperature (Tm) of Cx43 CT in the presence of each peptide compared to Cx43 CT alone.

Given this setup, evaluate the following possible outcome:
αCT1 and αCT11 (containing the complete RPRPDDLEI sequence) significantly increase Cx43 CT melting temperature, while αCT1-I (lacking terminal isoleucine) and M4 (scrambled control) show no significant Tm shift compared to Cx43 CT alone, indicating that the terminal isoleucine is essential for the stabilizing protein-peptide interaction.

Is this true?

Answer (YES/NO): NO